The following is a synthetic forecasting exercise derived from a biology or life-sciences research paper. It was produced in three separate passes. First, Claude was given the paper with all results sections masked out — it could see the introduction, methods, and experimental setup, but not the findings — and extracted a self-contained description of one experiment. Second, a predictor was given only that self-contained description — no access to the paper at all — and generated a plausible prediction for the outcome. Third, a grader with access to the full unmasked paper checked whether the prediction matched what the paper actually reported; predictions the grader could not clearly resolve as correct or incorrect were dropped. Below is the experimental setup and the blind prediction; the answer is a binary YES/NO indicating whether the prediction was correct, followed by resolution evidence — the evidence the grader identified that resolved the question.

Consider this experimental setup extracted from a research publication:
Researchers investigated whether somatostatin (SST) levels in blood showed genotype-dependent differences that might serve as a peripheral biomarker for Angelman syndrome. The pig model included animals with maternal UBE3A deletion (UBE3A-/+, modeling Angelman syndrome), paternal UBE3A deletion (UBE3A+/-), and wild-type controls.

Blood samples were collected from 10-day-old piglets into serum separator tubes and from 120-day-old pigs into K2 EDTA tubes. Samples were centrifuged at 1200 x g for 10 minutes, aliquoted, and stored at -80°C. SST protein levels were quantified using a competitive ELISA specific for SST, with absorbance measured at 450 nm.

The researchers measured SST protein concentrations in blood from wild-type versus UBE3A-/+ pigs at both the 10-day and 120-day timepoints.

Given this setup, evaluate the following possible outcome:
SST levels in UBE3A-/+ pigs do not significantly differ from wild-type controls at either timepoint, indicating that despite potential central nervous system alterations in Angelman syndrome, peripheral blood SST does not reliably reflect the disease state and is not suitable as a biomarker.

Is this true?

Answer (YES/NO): NO